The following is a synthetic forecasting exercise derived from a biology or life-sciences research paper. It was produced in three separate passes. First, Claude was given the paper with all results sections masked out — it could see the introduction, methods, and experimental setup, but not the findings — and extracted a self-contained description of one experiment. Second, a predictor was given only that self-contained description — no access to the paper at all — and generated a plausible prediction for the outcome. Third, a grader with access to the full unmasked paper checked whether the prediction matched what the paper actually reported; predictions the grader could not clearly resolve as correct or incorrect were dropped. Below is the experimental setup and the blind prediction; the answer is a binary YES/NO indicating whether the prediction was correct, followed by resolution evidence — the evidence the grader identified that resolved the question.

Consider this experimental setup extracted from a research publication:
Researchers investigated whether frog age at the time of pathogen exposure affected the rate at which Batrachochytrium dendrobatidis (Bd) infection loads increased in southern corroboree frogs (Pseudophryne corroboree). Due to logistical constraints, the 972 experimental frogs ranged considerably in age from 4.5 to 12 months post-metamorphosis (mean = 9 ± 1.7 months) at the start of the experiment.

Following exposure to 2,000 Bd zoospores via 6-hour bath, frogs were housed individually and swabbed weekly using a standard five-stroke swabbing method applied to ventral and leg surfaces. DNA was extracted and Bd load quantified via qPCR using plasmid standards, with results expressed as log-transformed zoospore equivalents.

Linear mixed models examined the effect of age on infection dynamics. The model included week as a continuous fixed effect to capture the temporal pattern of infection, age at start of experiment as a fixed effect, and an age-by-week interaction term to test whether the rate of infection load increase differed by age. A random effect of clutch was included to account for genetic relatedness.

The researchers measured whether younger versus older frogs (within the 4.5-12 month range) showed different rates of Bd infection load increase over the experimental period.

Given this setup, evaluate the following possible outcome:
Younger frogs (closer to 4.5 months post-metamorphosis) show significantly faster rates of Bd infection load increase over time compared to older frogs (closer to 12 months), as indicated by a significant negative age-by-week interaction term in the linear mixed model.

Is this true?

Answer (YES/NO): NO